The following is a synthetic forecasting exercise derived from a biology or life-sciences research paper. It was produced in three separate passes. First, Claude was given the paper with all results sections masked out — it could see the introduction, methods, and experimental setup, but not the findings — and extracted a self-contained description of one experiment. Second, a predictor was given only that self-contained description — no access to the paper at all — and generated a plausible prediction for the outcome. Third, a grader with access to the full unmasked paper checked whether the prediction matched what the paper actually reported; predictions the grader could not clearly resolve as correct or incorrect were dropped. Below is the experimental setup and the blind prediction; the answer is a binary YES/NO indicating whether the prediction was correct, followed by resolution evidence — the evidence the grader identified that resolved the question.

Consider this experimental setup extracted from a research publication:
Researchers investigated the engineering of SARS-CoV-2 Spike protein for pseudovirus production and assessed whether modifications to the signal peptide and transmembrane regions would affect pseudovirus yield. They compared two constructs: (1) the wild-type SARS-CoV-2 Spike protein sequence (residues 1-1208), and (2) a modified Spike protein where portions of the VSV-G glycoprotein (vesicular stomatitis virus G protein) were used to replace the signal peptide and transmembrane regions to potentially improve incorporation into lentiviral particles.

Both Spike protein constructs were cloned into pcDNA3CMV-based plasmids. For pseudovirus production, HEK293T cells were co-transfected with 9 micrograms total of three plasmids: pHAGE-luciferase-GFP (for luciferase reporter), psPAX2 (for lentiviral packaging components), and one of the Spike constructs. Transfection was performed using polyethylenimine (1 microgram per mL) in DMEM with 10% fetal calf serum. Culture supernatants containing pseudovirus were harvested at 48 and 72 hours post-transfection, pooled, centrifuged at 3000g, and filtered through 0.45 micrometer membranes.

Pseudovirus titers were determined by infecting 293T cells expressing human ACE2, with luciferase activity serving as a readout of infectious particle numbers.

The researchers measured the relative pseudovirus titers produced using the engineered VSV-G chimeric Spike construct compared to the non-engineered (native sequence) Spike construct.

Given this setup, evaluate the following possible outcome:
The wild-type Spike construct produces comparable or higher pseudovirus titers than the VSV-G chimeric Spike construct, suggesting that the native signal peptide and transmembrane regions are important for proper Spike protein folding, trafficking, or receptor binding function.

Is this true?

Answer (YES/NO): NO